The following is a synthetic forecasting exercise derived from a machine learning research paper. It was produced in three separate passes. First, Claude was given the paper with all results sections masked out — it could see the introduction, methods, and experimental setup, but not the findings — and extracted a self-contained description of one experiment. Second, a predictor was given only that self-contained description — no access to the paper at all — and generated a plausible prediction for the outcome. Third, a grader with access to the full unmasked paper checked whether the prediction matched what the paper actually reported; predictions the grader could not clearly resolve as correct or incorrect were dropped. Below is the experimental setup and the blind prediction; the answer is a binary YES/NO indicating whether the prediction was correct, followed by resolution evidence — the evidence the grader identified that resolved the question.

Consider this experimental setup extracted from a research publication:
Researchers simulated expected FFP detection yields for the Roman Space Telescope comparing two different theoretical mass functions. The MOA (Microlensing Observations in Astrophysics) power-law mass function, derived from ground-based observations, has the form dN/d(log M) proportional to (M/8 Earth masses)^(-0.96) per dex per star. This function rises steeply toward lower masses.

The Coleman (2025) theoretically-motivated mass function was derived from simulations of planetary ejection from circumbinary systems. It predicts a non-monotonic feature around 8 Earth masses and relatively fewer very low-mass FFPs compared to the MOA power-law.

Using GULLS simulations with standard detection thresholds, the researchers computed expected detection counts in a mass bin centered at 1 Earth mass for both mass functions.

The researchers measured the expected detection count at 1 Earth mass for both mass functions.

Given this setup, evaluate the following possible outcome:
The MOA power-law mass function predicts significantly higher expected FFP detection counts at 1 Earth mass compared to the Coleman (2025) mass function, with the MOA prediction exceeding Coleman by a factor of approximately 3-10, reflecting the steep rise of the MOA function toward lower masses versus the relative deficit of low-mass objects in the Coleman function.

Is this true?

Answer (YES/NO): NO